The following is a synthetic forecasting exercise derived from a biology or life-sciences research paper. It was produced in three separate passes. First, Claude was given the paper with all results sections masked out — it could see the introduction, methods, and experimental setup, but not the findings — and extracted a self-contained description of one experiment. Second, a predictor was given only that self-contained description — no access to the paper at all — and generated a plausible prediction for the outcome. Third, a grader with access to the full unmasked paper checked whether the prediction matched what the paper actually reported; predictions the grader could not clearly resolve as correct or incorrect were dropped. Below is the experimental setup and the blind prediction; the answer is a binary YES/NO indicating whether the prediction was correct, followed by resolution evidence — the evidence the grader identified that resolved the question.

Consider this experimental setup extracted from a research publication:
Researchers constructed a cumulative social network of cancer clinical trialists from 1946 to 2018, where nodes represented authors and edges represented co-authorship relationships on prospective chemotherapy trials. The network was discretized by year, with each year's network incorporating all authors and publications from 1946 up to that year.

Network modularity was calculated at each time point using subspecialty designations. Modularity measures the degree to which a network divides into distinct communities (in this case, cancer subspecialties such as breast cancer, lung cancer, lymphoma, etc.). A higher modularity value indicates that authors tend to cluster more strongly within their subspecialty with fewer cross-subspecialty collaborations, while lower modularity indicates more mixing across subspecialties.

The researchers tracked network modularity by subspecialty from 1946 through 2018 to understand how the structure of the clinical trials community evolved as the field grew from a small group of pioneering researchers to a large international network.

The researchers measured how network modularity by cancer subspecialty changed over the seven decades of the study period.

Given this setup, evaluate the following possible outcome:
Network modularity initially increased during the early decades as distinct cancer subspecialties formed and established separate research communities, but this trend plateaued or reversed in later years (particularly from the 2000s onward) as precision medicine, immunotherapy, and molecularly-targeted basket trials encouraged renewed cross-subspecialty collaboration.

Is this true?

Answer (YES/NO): NO